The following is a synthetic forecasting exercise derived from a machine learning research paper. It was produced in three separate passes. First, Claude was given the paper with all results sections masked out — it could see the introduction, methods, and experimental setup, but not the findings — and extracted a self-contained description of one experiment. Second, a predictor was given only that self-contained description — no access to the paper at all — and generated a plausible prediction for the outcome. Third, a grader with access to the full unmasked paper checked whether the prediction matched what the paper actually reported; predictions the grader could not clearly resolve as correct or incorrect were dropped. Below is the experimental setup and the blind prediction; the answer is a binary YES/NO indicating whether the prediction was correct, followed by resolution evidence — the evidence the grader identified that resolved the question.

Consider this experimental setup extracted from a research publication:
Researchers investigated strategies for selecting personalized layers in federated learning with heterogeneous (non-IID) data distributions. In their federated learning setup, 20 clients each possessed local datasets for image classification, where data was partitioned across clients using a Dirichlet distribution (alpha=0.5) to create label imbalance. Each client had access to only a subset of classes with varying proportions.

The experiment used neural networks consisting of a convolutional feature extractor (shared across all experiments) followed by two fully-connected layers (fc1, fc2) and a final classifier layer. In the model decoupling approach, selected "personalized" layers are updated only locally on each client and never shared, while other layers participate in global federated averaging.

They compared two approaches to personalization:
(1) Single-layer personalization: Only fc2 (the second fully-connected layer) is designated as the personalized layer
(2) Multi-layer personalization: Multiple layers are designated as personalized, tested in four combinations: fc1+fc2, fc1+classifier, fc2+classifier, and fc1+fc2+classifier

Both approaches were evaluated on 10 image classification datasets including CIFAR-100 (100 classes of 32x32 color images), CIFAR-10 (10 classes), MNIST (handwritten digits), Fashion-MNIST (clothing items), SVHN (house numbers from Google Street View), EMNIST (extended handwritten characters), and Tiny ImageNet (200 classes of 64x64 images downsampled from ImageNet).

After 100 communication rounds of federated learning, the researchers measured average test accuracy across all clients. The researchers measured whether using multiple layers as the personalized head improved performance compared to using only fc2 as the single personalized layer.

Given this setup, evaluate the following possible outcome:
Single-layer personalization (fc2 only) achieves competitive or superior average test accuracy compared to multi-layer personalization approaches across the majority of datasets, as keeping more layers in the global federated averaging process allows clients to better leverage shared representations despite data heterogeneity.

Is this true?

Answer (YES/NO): YES